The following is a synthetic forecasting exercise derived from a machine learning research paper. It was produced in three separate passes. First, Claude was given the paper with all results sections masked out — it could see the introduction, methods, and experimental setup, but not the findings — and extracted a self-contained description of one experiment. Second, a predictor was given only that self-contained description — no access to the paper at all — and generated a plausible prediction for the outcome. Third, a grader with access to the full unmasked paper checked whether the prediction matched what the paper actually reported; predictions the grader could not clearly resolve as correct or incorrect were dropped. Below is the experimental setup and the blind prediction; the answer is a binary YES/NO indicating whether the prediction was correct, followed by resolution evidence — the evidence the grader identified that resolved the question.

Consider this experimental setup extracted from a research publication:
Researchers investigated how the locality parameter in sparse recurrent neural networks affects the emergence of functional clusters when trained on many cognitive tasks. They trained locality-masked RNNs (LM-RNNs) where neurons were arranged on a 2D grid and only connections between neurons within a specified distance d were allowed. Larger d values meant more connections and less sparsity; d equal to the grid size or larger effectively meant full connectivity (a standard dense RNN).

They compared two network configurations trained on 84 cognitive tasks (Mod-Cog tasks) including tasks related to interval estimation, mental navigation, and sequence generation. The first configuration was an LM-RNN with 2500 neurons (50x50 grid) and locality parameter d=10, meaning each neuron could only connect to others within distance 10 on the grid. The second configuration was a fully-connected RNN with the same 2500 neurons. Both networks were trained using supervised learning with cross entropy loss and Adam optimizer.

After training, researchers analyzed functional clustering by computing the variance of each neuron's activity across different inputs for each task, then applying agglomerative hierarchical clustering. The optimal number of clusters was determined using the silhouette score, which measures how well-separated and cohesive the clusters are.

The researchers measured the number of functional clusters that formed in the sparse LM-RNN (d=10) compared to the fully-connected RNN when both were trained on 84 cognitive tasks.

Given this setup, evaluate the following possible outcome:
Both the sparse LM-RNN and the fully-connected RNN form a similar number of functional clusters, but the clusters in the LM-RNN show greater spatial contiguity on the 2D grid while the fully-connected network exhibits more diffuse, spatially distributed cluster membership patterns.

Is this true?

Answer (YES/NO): NO